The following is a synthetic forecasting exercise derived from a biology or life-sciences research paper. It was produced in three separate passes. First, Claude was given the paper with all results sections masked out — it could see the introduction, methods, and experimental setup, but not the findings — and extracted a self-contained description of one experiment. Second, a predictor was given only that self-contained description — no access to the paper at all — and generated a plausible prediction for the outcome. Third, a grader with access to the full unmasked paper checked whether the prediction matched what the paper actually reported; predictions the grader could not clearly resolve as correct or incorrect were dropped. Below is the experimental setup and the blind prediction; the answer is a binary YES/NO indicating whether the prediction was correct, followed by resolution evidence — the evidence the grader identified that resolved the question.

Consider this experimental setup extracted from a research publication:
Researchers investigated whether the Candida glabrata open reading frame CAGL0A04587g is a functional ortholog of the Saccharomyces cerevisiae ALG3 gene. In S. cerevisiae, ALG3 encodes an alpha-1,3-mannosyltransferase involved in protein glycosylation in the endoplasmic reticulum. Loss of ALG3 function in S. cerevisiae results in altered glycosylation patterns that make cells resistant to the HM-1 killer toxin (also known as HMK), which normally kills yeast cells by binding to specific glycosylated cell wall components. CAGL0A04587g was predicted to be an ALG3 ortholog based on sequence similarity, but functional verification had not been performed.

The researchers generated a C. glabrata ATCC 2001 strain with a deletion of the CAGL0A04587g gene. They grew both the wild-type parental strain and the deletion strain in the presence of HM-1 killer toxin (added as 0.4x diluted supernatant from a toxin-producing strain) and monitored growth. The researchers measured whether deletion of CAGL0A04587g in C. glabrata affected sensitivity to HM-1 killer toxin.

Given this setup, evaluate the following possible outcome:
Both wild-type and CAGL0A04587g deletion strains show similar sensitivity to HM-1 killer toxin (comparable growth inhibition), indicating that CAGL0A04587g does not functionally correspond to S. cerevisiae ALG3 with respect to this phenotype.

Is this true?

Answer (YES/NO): NO